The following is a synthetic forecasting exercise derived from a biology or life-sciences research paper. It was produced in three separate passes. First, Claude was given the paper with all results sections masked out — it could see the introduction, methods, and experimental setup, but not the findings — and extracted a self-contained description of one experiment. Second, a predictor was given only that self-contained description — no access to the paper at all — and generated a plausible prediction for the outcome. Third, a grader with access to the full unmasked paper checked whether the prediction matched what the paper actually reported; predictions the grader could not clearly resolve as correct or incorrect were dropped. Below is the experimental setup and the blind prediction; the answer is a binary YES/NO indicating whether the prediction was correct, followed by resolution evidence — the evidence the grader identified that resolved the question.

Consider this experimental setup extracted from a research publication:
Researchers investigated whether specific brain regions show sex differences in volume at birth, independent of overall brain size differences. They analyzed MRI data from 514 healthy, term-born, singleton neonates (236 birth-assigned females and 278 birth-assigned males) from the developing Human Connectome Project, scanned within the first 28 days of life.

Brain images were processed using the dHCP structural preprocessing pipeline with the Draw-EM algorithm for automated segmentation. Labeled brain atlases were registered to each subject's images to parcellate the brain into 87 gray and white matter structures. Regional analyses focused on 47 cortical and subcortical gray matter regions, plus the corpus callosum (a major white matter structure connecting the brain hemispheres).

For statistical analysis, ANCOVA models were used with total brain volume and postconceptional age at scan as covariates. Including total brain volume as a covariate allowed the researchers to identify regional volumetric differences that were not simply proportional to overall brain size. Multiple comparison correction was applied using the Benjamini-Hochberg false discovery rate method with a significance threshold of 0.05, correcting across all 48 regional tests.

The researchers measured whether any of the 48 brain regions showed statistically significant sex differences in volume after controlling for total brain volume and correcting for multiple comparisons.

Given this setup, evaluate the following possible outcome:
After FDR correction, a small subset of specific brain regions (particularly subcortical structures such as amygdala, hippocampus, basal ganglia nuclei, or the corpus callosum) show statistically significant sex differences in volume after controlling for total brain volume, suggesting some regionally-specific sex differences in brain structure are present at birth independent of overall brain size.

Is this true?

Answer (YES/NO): NO